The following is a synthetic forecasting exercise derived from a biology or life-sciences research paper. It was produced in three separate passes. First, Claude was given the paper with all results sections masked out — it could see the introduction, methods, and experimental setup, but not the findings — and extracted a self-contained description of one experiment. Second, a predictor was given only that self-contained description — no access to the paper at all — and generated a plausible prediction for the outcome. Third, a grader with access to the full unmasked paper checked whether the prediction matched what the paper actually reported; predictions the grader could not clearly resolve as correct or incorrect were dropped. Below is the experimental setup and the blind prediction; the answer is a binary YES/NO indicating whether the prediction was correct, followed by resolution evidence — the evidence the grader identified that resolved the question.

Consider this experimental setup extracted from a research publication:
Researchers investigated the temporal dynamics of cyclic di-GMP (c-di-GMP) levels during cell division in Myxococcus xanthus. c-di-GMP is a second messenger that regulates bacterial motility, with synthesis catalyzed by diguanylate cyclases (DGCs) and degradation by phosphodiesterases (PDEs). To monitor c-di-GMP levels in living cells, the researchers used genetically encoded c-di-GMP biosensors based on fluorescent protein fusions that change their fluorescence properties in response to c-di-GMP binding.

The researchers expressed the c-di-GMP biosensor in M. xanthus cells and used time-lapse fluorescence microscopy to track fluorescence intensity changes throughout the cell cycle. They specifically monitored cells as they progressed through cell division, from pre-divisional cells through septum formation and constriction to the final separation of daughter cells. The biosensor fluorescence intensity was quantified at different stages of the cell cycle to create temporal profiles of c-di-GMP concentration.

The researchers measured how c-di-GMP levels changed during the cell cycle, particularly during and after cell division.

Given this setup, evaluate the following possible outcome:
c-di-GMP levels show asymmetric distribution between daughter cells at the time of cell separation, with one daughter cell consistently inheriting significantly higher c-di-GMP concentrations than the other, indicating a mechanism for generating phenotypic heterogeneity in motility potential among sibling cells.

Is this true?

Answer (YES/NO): NO